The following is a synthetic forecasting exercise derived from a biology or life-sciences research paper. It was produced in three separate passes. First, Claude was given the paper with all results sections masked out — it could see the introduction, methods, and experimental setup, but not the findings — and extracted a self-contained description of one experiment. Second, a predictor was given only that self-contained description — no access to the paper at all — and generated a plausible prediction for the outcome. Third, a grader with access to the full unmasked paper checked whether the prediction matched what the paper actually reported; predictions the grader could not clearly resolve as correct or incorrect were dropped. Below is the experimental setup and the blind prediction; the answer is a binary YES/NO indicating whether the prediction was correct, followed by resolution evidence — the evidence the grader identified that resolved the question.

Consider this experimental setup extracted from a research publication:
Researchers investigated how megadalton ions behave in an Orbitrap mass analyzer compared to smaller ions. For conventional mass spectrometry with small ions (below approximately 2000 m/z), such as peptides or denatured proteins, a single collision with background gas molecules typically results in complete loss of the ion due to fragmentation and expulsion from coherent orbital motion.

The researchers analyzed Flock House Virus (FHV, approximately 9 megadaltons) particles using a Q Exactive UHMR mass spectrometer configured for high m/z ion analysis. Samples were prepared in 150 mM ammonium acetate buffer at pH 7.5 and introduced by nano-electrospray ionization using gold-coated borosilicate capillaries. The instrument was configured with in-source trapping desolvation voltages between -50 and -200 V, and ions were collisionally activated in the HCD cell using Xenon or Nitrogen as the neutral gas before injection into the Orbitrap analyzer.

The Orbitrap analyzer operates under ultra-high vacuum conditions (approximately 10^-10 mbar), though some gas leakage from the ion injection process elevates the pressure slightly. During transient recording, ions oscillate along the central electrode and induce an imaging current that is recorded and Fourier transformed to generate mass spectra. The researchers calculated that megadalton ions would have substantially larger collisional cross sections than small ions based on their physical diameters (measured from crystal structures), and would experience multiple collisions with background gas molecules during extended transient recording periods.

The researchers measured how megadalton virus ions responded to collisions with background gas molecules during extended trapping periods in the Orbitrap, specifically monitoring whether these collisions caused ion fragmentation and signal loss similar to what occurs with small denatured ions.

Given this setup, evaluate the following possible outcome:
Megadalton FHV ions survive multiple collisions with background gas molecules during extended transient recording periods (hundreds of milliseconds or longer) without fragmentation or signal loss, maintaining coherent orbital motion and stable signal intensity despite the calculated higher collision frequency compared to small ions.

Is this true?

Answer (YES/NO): YES